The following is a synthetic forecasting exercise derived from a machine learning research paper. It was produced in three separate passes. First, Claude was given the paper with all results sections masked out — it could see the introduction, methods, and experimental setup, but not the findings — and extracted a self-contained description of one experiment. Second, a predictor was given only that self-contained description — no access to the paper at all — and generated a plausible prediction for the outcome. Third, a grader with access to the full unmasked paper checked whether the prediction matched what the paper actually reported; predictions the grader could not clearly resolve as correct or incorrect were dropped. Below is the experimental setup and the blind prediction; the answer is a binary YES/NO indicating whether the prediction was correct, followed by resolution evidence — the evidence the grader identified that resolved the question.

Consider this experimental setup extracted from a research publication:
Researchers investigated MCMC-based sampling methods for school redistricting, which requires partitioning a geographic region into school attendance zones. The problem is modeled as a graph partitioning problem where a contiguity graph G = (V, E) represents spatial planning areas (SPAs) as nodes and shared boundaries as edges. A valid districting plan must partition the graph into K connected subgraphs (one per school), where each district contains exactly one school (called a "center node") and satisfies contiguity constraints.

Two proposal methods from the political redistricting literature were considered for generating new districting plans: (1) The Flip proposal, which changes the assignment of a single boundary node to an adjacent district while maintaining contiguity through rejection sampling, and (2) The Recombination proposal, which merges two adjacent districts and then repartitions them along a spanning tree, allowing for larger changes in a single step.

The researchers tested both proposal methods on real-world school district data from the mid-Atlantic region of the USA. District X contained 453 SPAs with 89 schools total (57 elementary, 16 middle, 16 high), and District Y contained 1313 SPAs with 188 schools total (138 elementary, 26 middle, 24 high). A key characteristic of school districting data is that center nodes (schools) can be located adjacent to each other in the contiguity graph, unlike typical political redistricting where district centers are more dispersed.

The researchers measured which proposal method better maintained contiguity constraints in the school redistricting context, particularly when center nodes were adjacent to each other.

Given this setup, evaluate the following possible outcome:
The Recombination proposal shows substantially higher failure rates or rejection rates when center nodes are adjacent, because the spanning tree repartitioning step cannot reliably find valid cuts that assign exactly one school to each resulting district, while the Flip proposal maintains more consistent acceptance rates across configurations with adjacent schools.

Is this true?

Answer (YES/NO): NO